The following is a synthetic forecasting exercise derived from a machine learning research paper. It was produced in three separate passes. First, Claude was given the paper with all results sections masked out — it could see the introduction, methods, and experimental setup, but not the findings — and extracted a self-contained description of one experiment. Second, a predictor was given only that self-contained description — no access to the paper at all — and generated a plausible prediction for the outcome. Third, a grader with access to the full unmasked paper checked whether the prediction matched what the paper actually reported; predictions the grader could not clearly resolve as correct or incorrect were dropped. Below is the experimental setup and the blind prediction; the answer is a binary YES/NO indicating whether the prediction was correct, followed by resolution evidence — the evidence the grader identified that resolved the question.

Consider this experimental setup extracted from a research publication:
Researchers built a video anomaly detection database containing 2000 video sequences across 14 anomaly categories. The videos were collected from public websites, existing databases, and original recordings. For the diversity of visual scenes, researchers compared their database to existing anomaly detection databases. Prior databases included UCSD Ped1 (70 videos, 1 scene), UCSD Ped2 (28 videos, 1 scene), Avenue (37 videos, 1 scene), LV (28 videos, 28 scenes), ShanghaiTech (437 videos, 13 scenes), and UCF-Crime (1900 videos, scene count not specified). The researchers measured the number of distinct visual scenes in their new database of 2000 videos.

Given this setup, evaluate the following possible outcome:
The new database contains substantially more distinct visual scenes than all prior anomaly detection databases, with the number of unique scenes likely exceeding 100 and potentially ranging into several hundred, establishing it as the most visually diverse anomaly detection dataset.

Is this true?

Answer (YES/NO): NO